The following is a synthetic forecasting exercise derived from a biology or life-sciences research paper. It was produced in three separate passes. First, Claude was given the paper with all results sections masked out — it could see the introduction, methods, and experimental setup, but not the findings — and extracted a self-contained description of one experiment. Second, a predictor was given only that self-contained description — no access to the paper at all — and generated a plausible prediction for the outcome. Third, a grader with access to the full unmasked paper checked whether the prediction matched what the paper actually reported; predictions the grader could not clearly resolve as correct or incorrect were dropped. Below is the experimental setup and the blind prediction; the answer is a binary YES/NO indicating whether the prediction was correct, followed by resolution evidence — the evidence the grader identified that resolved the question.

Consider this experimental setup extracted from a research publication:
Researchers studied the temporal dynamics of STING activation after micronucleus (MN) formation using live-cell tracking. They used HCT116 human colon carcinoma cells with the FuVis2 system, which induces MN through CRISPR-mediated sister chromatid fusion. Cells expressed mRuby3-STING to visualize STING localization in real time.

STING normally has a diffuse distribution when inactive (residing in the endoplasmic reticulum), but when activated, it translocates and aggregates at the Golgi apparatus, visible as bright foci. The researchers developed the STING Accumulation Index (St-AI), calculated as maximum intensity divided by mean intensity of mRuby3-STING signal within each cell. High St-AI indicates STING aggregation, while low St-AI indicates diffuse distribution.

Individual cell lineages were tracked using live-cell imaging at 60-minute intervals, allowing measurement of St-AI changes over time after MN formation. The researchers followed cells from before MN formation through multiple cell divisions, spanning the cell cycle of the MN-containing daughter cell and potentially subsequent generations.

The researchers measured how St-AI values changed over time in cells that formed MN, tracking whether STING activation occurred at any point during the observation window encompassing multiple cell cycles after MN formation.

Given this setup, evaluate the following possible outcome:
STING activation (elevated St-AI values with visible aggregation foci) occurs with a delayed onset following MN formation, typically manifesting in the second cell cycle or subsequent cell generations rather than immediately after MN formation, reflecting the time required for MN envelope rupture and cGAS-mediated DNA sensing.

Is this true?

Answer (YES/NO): NO